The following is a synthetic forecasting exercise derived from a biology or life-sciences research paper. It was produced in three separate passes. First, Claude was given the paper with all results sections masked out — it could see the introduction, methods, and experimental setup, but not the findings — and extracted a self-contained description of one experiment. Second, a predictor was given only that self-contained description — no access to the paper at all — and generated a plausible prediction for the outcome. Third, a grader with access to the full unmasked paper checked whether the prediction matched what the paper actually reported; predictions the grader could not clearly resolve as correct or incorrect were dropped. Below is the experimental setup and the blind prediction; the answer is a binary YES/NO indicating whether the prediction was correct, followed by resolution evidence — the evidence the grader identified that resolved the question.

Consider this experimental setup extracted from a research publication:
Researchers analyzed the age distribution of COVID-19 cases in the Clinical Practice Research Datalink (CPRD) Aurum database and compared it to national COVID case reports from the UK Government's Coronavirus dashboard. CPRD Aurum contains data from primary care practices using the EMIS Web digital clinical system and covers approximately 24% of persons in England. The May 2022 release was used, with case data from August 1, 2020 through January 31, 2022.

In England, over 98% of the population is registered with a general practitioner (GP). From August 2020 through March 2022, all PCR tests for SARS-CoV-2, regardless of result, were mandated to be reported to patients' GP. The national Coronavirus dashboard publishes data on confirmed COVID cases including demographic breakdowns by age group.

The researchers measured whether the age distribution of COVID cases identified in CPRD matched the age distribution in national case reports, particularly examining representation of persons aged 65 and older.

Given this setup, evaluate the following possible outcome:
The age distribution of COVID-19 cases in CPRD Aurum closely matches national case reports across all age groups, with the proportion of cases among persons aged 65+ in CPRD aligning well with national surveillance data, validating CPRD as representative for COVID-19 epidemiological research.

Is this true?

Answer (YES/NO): NO